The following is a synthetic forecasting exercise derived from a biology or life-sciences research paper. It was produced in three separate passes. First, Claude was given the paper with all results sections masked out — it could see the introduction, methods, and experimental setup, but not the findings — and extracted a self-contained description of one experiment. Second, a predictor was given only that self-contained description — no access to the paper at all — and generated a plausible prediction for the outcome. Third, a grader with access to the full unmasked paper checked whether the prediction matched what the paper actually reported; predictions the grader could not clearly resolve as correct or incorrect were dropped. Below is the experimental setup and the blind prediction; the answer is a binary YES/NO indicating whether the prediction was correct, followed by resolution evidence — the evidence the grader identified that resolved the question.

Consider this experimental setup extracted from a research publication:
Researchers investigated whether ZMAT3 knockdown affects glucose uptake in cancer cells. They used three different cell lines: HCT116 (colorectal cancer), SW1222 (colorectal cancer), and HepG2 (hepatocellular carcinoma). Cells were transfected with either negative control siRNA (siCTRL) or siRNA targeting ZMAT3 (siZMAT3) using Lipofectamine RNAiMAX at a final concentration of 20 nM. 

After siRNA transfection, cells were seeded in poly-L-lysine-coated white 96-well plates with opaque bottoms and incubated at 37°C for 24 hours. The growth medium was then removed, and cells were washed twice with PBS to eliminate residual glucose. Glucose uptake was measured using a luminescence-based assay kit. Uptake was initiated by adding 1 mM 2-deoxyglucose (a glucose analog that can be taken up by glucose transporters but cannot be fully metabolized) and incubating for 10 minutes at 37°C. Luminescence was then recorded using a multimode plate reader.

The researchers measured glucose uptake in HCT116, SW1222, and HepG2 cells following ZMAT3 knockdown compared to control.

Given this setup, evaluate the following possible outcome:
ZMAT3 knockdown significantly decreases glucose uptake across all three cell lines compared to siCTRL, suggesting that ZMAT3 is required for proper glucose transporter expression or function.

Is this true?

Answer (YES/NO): NO